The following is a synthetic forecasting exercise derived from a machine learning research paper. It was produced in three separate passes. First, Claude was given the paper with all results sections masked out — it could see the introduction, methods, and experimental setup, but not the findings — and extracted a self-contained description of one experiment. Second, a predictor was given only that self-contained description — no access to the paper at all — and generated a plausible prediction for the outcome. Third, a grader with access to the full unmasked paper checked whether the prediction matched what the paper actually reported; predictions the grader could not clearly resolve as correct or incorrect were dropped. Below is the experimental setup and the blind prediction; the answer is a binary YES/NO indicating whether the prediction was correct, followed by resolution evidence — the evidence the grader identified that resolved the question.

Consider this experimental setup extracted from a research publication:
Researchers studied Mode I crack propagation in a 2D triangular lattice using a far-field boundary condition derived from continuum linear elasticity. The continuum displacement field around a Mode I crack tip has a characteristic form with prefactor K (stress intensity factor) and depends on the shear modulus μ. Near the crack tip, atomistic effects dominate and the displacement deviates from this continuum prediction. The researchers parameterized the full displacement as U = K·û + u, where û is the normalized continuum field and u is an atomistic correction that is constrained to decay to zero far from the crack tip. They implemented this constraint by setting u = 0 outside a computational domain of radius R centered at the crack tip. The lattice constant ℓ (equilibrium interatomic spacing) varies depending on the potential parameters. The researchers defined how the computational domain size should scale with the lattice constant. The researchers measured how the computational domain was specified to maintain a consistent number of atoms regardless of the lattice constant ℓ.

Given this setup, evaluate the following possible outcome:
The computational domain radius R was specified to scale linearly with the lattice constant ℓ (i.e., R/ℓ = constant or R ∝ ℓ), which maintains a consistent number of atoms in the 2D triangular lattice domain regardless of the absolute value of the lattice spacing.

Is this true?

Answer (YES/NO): YES